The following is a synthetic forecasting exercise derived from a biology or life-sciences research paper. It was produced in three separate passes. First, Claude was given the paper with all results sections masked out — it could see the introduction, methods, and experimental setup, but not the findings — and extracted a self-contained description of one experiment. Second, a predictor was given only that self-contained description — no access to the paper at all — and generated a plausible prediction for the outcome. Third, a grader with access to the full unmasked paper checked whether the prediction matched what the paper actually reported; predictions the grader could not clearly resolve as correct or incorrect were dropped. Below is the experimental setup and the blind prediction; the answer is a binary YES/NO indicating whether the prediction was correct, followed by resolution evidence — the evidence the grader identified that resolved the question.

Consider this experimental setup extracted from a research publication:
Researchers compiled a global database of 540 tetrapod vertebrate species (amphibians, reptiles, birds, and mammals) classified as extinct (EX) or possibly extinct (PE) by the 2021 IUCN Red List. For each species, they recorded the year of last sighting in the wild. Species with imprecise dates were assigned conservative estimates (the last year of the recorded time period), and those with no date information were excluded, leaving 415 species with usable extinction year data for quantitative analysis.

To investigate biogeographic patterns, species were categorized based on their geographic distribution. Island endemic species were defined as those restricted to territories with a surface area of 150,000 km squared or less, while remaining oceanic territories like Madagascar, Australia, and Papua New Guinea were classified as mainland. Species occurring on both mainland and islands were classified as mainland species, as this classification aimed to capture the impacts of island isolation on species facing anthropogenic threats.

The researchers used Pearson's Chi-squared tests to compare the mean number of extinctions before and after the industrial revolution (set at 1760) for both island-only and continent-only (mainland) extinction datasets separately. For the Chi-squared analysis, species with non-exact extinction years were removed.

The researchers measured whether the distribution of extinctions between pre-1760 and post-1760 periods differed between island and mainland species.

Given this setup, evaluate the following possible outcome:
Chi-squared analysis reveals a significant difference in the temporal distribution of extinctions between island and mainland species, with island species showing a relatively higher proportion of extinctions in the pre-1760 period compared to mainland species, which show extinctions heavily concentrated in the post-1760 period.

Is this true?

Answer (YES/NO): NO